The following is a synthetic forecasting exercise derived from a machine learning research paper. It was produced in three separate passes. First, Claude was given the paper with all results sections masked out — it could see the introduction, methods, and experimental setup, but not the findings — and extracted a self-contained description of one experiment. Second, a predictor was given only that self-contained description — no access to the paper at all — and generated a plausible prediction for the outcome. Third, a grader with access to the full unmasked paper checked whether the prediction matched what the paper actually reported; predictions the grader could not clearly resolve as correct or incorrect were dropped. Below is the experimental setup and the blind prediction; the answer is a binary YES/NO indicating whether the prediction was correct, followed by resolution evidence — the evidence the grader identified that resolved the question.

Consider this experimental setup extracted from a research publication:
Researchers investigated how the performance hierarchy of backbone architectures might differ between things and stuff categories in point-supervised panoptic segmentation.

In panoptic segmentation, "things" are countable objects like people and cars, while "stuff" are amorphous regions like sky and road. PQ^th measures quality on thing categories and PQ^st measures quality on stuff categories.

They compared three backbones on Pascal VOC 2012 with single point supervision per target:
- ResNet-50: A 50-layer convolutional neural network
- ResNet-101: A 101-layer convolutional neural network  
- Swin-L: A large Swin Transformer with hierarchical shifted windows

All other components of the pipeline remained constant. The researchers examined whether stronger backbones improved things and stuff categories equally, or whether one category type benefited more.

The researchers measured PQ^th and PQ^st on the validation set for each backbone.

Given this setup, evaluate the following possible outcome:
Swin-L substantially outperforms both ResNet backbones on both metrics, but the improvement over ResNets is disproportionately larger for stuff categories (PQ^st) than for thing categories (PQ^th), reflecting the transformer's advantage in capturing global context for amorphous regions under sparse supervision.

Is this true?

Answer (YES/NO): NO